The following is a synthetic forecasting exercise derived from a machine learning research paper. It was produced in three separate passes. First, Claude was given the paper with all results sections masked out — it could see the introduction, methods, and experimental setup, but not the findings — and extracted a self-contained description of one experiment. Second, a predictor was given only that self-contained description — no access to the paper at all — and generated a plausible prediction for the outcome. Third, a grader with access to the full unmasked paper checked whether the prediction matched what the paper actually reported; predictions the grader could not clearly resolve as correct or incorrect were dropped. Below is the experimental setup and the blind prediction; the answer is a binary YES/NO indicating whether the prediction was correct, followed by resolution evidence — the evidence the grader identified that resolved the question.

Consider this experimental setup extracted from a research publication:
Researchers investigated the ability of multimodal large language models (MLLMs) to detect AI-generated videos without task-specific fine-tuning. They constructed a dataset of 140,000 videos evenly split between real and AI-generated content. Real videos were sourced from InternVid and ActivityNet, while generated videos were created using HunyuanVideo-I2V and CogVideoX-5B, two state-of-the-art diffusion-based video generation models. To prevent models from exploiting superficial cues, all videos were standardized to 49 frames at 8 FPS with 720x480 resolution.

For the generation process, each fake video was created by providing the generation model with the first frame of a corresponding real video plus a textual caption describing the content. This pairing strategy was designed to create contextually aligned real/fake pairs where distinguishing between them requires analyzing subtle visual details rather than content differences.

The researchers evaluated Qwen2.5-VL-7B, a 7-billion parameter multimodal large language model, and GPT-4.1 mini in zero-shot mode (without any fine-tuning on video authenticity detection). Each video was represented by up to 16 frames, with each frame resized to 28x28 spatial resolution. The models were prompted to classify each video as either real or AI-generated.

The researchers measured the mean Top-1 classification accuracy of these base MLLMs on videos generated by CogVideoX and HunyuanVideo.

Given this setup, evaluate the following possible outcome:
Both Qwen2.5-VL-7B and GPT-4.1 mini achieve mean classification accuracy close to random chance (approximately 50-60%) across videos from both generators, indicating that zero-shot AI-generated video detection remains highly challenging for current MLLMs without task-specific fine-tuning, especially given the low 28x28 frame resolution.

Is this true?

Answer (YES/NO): YES